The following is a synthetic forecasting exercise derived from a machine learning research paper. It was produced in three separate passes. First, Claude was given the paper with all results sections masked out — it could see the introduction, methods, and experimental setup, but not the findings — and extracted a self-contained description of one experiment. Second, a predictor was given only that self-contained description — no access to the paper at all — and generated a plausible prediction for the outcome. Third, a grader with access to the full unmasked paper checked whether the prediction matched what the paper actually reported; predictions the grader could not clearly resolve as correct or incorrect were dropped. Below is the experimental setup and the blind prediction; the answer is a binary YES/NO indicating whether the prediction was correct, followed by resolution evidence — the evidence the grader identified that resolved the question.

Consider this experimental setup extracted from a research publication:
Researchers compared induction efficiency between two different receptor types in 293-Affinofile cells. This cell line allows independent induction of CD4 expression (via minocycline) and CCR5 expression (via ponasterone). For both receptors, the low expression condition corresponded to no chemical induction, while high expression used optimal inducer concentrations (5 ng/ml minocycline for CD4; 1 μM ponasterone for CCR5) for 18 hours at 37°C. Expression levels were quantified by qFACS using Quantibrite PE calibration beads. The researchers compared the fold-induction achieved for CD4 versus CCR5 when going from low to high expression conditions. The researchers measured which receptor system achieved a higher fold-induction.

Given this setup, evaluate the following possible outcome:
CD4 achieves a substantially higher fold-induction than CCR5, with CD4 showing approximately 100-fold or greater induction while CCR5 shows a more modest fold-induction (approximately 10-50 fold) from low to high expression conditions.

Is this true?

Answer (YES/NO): NO